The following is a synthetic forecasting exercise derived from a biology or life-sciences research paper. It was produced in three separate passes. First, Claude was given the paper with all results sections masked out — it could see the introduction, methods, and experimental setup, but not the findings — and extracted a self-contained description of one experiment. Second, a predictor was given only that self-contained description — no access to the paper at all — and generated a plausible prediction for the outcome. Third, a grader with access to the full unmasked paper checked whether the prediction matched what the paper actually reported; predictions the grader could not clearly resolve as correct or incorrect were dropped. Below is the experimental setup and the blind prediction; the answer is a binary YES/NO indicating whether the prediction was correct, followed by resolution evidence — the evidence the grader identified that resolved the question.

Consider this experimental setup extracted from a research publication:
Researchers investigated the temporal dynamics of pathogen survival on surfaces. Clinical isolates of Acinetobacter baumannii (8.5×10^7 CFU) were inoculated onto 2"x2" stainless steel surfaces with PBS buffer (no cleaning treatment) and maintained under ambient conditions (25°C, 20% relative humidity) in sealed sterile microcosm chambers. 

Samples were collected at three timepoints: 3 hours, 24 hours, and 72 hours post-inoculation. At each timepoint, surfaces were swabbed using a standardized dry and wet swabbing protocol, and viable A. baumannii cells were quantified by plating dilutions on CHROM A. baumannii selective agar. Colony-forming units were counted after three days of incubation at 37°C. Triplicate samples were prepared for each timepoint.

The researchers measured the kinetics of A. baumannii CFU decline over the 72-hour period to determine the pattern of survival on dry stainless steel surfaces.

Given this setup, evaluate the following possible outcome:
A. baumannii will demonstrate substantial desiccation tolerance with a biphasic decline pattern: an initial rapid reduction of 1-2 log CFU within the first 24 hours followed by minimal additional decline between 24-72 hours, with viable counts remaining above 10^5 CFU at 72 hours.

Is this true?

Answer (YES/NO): NO